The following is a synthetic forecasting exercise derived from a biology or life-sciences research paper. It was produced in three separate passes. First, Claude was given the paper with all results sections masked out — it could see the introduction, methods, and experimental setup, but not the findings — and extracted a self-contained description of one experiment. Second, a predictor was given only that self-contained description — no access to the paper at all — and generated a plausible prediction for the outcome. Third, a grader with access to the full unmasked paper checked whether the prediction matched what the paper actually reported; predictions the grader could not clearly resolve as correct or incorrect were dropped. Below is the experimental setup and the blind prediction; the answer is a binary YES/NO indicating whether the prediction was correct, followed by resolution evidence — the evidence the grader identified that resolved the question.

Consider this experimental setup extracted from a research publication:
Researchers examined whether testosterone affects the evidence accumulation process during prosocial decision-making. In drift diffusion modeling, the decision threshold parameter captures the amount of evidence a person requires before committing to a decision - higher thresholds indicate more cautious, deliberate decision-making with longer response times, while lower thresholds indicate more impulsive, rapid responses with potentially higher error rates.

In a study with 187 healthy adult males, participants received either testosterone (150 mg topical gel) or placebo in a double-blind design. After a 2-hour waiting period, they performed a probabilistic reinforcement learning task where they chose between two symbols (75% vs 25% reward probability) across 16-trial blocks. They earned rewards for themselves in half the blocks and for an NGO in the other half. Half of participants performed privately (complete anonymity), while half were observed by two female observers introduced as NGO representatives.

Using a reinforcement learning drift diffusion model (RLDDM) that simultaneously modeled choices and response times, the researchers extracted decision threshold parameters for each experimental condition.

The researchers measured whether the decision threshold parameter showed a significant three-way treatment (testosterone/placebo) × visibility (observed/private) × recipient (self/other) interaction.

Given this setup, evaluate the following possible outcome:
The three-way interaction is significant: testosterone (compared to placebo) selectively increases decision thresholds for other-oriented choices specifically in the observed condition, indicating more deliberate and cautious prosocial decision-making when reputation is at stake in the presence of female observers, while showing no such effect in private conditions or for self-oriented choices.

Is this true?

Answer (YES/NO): NO